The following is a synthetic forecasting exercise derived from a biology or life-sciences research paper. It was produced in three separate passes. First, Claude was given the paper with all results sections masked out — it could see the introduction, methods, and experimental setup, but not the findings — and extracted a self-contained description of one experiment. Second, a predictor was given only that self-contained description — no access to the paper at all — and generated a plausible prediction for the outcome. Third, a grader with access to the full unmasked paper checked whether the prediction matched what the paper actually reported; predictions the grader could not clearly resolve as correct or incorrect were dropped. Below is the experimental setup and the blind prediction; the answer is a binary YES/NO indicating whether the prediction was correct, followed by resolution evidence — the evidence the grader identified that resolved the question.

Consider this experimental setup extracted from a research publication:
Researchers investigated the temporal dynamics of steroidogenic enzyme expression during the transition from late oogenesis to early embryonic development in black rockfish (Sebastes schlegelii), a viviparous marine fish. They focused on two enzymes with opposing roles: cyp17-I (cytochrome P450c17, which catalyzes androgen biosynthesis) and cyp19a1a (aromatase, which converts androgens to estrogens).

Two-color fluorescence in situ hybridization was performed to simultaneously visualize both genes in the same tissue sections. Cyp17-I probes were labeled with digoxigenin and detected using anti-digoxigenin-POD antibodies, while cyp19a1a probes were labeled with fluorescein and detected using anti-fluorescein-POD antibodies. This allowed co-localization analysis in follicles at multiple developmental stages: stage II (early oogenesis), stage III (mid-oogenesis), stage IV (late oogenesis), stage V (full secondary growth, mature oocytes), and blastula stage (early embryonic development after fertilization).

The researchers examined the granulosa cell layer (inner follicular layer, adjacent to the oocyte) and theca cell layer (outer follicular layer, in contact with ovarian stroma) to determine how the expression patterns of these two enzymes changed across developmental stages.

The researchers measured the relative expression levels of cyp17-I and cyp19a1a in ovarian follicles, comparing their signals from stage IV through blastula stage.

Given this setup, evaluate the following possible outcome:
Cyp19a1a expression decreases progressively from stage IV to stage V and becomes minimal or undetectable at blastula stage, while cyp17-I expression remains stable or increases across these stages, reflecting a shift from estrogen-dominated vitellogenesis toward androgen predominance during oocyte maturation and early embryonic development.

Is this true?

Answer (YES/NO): YES